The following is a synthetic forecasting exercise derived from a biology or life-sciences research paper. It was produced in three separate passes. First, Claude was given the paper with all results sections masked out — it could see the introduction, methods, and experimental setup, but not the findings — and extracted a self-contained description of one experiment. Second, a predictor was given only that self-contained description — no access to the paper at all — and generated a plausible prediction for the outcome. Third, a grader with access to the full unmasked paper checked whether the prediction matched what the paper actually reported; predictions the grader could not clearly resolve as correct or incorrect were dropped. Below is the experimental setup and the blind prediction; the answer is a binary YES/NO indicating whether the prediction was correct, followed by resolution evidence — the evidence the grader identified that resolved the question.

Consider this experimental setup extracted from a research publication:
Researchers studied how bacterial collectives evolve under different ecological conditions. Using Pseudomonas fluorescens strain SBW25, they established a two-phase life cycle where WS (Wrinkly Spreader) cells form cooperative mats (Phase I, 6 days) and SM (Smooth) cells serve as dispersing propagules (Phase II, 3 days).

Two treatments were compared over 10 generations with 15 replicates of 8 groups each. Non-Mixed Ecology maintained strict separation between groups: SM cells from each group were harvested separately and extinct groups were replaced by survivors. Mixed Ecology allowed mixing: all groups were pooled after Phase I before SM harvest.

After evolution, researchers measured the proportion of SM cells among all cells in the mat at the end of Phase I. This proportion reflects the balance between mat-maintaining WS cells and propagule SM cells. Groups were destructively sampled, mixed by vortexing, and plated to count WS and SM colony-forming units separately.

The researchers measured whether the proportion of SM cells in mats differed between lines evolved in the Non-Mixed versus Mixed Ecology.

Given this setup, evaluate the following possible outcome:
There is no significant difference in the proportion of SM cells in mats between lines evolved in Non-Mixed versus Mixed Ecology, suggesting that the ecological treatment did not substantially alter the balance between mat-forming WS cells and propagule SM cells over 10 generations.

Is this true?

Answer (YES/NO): NO